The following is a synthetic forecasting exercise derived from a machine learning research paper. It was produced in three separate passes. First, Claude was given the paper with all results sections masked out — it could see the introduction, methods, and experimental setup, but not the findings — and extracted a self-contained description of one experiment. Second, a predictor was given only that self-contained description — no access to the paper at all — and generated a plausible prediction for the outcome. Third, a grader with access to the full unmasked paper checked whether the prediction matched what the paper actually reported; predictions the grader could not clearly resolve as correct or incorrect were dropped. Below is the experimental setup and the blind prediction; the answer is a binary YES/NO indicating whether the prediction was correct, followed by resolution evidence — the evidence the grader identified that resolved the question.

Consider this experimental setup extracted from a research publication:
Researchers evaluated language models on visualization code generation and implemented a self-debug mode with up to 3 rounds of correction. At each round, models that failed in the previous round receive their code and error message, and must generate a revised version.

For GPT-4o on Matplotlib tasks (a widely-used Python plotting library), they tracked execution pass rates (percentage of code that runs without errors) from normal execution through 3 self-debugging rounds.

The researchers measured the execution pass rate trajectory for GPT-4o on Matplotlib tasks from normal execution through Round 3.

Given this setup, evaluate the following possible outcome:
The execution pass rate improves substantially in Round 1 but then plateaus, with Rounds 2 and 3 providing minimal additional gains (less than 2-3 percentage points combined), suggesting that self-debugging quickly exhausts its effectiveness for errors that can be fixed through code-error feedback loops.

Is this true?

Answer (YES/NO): NO